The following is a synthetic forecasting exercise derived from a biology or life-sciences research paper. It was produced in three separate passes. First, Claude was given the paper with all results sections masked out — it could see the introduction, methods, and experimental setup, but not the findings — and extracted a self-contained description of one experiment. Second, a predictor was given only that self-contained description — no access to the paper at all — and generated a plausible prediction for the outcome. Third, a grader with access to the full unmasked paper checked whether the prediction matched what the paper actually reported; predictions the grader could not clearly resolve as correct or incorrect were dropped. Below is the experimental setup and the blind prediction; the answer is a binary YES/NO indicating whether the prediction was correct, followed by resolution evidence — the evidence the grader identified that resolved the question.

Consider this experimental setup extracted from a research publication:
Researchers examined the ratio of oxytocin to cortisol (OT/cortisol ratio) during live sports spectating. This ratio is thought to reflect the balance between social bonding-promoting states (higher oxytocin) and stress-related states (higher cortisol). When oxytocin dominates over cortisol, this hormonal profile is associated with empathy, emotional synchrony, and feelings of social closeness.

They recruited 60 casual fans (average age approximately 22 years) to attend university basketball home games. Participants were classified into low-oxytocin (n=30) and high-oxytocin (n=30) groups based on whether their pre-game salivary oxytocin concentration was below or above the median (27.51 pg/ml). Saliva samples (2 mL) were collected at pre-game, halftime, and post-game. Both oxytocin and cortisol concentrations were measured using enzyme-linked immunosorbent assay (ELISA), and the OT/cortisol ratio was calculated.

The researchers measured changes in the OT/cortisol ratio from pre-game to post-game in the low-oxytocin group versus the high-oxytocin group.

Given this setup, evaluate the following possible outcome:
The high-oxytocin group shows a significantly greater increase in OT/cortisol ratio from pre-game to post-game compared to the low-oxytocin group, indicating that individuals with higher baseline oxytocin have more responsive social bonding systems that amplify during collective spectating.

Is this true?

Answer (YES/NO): NO